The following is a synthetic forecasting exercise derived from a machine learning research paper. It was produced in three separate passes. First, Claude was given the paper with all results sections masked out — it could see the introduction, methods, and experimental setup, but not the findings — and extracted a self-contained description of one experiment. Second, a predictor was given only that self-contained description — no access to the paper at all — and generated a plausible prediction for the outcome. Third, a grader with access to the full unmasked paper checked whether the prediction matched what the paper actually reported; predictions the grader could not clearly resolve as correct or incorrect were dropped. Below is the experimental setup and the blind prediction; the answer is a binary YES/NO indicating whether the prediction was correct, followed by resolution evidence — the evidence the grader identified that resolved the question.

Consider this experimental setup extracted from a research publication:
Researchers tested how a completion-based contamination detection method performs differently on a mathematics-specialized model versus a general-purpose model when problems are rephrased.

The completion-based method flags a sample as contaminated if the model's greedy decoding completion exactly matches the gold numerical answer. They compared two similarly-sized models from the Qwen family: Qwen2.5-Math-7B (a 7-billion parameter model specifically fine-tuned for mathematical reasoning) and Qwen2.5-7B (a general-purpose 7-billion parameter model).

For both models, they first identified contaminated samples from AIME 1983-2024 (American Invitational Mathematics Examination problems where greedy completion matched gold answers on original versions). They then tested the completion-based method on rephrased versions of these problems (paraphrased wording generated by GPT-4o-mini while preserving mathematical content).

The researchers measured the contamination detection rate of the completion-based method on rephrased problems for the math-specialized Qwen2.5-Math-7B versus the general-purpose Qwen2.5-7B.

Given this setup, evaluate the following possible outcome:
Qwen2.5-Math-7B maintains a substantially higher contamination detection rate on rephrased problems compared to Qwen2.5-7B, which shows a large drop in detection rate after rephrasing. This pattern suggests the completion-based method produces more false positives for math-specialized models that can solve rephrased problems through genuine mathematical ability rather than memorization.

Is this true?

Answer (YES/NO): NO